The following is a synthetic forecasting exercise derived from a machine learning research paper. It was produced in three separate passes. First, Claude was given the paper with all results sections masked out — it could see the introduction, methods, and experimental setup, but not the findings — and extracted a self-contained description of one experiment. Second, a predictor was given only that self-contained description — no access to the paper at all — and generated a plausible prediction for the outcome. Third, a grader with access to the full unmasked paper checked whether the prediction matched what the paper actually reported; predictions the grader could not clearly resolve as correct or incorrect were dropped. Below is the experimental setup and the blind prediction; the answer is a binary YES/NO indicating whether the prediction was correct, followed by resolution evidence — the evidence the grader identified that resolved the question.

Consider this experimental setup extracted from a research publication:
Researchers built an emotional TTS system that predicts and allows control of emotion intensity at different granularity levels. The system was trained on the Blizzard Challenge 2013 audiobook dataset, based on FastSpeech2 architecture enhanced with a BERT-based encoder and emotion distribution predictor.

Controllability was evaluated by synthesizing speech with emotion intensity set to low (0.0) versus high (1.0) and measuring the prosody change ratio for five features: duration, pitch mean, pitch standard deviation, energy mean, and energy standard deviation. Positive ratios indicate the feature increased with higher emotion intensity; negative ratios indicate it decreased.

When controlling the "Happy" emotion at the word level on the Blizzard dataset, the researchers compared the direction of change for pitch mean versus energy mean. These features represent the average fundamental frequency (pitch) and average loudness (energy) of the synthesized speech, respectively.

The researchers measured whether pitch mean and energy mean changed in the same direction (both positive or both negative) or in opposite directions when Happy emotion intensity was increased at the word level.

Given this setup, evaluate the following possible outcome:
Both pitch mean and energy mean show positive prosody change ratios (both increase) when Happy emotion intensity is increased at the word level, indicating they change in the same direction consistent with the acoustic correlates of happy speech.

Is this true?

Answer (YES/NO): NO